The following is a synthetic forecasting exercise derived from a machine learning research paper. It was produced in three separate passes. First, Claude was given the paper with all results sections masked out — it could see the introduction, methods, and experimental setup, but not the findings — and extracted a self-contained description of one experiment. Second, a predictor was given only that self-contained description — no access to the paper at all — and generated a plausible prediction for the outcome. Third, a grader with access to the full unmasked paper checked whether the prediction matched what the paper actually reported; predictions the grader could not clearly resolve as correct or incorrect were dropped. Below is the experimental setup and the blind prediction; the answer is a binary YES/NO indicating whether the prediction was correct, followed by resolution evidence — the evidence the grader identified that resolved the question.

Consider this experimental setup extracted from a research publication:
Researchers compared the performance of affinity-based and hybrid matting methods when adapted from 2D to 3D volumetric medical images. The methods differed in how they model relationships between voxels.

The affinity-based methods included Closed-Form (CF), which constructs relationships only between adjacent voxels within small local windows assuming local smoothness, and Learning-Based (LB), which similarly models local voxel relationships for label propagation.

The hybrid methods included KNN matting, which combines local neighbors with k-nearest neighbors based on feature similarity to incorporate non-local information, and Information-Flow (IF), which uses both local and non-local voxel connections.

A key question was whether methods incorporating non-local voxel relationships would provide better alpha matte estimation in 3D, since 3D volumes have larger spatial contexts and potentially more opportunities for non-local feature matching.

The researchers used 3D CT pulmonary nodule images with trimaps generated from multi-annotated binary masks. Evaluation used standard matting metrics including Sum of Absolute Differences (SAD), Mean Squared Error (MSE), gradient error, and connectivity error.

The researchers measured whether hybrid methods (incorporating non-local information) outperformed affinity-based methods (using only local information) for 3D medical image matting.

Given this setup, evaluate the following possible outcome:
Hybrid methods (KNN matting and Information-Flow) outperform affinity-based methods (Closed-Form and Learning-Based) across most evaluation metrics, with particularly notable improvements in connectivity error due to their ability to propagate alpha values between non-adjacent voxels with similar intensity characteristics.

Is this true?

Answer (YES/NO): NO